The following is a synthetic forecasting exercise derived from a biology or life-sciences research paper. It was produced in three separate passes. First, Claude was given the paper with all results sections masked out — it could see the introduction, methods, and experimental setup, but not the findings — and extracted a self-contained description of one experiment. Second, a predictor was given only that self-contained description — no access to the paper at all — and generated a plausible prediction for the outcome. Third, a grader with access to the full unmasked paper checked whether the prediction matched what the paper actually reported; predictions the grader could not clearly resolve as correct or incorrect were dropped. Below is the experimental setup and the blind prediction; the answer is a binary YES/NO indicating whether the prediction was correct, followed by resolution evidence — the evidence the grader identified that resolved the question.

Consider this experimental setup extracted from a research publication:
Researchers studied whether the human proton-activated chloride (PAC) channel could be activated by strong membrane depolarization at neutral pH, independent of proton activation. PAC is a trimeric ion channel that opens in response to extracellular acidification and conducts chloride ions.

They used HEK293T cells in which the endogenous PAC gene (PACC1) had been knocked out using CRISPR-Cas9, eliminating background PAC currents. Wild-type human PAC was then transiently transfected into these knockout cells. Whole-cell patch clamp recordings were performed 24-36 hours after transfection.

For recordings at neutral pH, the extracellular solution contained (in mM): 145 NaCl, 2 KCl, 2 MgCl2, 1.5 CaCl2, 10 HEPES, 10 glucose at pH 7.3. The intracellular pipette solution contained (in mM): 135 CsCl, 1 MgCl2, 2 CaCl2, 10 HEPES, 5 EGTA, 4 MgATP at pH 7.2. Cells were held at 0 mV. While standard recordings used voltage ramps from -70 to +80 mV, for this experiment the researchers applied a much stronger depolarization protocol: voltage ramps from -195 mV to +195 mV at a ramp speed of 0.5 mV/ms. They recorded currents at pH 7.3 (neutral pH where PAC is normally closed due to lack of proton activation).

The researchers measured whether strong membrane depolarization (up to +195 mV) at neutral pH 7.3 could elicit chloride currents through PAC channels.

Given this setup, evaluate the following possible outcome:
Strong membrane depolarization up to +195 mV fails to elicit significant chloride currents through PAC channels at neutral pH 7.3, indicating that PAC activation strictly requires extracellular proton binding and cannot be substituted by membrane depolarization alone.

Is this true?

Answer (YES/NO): NO